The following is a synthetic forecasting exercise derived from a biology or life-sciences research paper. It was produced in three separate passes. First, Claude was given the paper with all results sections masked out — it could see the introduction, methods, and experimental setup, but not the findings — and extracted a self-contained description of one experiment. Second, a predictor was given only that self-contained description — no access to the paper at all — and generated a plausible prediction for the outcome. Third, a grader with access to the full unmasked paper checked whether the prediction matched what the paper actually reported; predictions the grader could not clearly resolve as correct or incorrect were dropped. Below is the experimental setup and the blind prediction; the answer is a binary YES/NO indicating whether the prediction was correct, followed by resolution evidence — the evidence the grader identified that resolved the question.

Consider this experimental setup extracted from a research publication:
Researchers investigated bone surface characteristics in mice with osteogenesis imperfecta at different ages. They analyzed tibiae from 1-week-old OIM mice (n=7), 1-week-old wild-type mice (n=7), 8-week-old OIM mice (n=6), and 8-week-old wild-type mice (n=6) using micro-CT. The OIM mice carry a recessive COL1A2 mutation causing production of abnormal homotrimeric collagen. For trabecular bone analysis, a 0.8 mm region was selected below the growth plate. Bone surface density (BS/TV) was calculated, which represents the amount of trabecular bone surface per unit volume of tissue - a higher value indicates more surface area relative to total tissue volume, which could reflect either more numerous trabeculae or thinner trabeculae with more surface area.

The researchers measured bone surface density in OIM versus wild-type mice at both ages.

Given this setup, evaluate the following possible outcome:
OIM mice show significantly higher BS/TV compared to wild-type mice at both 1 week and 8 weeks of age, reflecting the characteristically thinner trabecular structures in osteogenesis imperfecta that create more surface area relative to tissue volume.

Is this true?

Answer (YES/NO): NO